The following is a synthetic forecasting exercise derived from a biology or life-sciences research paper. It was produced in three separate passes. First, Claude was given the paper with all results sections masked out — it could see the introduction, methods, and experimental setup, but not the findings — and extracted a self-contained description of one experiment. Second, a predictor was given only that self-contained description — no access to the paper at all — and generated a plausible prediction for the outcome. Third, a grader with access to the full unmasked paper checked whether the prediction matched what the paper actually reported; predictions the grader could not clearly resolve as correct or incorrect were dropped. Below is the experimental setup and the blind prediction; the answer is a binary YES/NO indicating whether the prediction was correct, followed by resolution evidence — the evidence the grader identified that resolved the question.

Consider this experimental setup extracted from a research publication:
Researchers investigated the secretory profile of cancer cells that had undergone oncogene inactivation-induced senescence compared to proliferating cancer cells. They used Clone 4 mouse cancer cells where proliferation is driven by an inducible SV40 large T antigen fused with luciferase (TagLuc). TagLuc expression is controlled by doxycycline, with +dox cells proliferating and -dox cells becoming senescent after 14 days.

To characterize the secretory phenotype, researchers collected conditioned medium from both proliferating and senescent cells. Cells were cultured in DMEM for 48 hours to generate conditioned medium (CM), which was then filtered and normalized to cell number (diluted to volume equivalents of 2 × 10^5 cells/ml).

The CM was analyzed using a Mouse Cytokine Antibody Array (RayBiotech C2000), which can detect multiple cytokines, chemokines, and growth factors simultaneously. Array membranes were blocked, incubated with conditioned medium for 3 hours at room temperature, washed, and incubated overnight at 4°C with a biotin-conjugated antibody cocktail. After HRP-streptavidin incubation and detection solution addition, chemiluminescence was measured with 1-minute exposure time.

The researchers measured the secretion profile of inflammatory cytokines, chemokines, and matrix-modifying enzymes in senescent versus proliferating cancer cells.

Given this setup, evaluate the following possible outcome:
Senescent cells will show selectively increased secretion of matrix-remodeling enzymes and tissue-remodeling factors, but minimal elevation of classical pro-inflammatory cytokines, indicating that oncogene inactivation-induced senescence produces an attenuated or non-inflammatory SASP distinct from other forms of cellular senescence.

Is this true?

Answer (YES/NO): NO